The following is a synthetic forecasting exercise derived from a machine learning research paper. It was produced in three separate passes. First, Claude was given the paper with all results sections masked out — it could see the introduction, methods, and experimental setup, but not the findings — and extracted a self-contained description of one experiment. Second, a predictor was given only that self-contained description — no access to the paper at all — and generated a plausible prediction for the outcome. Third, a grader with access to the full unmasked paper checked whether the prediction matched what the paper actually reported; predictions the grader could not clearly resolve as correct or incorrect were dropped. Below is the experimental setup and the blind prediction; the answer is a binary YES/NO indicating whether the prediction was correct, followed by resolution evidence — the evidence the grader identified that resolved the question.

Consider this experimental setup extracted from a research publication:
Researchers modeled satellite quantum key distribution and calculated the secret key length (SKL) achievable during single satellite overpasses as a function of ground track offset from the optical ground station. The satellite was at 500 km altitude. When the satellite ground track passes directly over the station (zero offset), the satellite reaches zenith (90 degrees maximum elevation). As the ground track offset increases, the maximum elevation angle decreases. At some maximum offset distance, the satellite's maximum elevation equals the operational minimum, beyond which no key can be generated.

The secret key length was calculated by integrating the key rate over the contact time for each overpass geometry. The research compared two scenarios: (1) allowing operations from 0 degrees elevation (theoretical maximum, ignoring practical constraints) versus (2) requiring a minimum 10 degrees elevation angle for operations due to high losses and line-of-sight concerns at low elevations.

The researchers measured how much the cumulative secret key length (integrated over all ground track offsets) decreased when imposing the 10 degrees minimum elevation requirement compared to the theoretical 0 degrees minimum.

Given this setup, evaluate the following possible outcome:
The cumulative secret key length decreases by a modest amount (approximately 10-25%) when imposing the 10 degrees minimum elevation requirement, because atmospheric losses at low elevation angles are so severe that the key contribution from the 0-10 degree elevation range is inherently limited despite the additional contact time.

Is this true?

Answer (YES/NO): YES